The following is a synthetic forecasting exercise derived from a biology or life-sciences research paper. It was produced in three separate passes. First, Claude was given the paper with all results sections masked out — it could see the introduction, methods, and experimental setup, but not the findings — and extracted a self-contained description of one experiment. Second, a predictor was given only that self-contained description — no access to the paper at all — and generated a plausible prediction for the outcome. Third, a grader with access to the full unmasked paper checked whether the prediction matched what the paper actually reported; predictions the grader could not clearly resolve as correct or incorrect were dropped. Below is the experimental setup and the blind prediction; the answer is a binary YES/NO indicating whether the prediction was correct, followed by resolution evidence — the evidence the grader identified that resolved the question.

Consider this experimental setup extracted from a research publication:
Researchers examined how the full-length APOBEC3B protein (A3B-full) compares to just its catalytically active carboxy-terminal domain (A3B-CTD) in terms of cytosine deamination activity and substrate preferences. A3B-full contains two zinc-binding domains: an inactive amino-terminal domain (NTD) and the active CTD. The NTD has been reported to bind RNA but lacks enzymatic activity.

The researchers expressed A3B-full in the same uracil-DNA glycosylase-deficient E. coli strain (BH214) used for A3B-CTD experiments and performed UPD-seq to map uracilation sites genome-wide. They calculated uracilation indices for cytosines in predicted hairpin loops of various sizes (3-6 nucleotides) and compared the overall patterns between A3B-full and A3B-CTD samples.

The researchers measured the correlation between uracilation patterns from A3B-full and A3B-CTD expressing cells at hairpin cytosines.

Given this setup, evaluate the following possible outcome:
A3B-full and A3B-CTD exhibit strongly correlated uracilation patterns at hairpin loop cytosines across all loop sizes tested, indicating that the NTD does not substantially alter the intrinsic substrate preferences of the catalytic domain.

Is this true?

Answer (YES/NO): YES